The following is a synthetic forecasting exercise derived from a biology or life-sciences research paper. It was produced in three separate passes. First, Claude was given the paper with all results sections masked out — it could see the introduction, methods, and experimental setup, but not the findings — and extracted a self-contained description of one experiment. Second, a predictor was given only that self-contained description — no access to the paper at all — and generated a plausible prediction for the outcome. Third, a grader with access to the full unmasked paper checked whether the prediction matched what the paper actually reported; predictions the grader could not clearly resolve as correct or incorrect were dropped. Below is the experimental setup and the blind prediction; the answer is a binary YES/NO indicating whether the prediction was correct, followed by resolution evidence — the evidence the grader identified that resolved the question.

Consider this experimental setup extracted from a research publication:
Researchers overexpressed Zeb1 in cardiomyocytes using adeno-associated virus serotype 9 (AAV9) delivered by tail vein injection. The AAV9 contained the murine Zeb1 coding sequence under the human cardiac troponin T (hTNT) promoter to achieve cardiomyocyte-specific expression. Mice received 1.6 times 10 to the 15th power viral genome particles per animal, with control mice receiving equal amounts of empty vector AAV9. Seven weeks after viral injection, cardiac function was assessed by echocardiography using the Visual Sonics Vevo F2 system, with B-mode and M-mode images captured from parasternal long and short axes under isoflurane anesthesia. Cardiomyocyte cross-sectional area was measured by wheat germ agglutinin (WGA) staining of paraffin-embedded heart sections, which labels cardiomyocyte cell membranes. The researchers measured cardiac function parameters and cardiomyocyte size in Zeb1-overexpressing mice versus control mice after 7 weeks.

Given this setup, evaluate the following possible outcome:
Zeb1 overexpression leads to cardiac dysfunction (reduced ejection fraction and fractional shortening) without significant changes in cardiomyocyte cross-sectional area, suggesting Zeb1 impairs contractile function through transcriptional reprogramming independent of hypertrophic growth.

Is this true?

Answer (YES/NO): NO